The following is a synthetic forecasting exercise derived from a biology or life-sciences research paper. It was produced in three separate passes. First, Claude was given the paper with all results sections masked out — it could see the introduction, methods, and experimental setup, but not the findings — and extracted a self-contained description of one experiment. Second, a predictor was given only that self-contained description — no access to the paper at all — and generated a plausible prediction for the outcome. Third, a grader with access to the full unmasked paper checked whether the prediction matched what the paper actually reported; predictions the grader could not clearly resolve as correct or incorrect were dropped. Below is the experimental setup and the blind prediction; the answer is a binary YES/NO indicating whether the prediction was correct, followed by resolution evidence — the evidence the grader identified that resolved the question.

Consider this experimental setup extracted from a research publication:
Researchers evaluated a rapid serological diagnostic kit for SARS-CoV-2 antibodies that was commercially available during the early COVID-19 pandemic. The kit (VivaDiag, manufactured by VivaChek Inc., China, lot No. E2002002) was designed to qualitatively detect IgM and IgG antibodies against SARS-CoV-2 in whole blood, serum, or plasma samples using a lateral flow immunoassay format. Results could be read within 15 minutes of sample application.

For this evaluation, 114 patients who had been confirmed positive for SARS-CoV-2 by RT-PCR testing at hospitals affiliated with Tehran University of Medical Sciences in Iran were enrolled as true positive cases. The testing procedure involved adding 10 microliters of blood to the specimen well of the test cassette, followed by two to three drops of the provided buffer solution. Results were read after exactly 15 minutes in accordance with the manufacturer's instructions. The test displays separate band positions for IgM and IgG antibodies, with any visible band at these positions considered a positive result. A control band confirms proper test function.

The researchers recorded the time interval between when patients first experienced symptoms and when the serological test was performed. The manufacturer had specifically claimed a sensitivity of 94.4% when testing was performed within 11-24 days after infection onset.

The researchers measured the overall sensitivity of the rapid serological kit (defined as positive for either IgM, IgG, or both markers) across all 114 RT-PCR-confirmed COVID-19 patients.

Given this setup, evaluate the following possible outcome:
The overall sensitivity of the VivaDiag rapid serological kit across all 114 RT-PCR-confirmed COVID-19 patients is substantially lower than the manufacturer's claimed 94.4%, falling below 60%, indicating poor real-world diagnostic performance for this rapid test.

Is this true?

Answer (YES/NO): YES